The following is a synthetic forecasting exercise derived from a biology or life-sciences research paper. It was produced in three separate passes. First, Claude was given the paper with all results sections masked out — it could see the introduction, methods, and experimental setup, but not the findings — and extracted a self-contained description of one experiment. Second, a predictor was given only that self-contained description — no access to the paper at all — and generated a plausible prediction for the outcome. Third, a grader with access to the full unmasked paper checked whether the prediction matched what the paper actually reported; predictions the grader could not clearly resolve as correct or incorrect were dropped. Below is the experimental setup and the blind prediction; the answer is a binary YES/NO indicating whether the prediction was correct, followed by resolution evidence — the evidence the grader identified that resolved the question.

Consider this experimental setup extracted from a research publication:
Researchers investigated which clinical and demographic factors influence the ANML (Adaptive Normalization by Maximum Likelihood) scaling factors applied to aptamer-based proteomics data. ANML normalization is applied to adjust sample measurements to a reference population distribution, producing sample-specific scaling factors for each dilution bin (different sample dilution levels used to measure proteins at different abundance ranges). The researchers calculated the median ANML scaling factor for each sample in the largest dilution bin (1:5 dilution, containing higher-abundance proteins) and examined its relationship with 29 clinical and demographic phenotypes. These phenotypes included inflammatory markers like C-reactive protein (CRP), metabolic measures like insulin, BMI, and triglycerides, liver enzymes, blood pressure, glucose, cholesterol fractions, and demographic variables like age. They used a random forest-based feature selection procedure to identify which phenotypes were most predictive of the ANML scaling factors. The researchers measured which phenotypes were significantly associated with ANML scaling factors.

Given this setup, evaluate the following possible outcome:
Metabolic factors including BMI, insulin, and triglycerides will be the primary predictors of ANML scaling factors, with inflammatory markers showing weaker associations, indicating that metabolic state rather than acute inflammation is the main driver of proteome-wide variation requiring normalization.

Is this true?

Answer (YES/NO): NO